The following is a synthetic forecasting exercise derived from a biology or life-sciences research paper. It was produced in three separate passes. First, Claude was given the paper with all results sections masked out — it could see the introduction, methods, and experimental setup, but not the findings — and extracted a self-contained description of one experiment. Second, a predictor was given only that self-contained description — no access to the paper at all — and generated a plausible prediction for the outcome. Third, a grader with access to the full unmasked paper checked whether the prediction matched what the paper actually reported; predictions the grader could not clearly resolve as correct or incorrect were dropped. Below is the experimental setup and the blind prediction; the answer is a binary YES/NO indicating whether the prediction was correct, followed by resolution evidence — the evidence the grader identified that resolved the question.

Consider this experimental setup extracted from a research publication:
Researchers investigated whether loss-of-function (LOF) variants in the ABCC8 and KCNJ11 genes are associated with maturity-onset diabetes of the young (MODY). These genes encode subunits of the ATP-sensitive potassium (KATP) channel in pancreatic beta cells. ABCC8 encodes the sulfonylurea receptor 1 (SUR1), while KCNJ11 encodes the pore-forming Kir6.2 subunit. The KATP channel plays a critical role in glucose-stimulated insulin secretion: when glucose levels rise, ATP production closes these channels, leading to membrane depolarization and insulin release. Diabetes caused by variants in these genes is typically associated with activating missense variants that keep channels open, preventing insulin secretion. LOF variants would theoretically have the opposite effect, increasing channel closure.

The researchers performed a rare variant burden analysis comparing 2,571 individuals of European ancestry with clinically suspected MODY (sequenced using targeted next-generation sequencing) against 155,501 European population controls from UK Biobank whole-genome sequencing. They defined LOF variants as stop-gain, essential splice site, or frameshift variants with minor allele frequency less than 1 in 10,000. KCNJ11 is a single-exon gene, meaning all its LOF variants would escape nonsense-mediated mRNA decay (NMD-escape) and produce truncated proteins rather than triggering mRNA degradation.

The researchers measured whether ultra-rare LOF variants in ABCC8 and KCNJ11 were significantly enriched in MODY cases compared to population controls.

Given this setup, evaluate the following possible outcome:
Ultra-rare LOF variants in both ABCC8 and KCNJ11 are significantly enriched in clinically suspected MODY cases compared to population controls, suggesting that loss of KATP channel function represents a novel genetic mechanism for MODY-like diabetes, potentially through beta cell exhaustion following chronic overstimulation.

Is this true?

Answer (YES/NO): NO